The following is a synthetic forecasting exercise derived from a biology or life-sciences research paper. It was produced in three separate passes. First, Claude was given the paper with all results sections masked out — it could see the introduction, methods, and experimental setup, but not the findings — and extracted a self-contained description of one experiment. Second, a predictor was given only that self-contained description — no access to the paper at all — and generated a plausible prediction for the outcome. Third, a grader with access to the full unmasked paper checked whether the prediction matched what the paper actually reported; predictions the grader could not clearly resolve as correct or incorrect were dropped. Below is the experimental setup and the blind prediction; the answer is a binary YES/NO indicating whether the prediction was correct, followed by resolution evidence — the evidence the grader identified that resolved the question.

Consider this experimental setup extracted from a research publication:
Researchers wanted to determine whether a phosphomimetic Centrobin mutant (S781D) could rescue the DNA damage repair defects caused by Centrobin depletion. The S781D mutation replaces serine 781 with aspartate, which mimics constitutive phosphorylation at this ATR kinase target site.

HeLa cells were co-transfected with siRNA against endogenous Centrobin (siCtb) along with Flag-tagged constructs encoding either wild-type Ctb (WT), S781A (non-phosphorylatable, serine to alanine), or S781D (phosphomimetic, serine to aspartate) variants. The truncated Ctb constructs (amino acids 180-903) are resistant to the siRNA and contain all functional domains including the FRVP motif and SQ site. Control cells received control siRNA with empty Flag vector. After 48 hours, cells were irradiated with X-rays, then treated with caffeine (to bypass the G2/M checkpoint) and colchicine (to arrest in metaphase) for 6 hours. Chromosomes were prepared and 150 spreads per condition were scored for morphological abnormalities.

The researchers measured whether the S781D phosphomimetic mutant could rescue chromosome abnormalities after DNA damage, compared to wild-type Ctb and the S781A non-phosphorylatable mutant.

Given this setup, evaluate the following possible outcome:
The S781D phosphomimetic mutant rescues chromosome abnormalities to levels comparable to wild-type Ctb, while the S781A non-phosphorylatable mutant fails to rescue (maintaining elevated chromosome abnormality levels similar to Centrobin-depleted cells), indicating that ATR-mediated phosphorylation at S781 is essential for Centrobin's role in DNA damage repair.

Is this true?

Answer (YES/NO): NO